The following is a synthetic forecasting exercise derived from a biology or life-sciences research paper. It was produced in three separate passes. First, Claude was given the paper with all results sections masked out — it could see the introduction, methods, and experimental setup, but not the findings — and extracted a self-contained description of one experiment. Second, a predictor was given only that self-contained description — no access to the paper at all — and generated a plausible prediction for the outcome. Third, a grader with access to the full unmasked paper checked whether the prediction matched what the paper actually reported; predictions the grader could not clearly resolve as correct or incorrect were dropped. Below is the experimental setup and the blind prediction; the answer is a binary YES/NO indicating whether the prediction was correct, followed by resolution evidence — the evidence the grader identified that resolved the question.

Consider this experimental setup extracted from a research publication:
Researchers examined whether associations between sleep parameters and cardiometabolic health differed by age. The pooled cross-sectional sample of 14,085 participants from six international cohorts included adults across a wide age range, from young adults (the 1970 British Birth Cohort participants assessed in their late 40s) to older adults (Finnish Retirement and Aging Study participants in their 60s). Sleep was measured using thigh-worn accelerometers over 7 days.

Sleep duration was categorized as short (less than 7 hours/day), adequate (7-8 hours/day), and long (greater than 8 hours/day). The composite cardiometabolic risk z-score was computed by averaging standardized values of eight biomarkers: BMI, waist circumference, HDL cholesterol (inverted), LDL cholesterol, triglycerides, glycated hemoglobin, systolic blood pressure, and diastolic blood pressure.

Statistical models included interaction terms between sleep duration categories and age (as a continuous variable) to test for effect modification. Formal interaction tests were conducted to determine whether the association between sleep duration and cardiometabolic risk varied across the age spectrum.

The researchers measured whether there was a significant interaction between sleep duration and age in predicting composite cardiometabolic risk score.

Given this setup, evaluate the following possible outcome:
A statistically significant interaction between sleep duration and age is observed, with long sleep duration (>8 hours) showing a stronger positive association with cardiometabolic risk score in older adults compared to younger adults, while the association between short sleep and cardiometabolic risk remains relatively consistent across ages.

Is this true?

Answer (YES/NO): NO